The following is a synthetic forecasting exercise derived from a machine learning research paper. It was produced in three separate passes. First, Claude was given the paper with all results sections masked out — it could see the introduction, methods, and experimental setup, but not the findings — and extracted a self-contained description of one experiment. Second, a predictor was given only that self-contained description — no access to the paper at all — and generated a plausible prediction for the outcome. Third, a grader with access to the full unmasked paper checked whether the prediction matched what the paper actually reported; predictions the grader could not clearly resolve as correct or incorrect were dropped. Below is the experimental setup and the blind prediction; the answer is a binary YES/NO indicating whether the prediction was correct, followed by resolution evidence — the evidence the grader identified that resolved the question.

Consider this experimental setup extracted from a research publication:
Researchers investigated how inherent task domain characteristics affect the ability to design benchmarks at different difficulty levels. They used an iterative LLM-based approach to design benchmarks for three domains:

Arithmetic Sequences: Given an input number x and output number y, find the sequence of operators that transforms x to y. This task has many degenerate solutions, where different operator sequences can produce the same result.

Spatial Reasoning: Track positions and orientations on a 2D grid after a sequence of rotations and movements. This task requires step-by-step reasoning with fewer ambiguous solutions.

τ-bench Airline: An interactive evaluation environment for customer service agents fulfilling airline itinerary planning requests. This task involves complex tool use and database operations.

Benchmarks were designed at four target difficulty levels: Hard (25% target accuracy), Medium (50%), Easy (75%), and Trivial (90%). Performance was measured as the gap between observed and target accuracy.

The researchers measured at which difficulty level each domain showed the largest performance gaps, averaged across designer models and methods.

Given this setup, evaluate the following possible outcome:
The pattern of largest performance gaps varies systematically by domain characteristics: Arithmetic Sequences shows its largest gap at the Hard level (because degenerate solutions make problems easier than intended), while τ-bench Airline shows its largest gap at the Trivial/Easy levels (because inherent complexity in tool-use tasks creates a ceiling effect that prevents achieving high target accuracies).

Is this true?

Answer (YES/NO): YES